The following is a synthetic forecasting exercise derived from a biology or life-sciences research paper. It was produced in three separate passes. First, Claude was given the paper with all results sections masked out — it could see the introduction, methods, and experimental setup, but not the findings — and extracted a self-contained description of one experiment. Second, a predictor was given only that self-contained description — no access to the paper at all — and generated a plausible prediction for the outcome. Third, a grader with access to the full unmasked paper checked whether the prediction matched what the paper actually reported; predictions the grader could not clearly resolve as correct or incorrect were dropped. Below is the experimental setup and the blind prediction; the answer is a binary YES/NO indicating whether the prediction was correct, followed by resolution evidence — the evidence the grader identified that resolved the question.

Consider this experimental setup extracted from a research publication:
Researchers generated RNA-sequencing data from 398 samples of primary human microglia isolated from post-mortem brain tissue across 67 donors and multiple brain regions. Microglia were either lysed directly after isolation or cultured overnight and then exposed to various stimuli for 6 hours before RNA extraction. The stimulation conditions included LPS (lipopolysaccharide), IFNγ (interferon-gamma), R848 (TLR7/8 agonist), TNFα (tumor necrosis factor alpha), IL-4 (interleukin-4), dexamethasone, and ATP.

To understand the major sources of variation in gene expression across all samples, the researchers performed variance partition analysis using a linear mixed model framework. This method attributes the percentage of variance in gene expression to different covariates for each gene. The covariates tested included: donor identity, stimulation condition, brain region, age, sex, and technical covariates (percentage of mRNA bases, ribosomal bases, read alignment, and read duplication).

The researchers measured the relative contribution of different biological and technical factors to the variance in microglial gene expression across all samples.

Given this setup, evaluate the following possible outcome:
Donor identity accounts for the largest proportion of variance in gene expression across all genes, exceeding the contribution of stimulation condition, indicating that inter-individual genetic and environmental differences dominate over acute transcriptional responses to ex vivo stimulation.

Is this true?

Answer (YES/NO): NO